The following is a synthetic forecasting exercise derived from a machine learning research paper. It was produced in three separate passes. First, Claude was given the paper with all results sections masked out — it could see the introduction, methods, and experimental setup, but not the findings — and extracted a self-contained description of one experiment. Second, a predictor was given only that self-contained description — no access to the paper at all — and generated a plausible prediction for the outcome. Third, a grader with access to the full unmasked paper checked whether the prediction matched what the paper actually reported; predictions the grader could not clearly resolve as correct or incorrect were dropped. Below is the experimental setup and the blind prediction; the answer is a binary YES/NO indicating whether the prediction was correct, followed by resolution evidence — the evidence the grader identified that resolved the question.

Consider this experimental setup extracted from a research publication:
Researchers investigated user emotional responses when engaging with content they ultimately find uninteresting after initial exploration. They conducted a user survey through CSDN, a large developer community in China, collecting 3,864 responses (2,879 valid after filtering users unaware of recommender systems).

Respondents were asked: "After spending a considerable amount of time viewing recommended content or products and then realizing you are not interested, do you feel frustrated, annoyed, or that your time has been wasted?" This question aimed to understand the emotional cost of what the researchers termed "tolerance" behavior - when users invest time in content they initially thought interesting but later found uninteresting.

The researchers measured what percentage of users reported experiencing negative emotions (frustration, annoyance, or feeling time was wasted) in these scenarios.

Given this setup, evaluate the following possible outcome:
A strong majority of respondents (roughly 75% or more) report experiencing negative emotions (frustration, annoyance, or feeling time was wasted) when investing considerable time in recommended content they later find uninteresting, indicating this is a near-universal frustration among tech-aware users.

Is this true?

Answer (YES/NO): NO